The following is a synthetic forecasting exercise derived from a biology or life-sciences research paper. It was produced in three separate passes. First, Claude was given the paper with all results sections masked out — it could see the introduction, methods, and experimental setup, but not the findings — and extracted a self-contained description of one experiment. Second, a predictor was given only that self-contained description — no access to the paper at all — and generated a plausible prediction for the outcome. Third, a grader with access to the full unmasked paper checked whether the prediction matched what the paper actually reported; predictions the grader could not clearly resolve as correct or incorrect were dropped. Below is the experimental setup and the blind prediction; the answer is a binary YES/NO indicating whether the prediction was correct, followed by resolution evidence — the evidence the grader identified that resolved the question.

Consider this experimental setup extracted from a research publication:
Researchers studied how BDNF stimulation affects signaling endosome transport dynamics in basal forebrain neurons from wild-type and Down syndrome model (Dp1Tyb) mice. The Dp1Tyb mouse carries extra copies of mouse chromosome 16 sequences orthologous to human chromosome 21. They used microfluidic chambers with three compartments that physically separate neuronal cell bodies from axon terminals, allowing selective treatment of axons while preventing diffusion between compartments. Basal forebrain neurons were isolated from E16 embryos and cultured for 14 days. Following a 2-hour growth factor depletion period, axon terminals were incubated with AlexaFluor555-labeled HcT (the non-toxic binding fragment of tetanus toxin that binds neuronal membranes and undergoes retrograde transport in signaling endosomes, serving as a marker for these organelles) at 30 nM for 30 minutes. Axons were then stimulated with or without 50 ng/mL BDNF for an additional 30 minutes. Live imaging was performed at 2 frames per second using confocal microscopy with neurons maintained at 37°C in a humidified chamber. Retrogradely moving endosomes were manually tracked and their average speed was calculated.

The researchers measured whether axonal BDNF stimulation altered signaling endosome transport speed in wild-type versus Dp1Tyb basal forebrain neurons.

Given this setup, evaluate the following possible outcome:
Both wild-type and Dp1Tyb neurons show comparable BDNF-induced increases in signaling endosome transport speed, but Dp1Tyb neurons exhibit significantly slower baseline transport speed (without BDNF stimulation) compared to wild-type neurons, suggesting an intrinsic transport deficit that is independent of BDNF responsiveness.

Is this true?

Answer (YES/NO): NO